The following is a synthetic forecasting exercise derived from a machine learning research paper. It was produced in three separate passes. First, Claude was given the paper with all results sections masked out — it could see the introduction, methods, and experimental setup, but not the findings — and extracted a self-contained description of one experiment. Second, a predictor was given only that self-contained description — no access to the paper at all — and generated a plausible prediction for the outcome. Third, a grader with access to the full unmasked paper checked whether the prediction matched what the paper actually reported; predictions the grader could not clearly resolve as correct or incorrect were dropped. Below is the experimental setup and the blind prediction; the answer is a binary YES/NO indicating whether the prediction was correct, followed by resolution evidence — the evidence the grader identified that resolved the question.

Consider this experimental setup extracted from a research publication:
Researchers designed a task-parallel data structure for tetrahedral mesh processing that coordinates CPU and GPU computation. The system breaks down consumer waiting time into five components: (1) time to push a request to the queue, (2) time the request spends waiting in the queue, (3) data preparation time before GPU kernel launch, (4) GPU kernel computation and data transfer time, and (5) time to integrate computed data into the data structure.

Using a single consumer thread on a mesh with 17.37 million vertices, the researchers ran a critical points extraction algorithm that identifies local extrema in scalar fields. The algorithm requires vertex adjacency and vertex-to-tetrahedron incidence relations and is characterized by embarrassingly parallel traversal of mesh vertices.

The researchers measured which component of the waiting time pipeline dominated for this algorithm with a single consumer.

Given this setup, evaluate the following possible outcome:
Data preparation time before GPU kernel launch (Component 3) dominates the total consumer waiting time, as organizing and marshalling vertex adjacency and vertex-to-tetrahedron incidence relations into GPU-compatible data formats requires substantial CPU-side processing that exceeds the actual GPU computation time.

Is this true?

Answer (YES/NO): NO